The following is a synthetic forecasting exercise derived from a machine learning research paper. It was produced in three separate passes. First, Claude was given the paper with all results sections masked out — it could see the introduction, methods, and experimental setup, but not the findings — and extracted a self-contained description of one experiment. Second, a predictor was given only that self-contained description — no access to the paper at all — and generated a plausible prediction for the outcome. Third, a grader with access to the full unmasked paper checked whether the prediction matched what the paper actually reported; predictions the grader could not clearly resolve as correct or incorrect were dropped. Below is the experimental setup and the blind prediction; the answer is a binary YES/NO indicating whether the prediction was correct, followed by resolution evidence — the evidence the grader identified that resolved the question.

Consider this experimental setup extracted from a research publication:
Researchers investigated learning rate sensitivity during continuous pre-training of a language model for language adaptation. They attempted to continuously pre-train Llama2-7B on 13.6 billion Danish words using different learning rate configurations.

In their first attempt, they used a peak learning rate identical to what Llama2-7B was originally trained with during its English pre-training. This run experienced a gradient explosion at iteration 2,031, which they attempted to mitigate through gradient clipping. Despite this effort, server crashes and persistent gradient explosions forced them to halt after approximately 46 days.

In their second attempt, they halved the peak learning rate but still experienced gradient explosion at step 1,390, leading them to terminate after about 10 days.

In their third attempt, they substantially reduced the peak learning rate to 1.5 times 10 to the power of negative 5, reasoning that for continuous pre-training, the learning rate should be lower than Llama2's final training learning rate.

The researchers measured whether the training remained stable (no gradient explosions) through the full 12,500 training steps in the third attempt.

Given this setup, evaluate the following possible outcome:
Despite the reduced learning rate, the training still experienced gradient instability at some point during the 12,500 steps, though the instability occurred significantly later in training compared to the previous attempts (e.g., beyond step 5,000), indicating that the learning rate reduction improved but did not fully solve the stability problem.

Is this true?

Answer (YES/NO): NO